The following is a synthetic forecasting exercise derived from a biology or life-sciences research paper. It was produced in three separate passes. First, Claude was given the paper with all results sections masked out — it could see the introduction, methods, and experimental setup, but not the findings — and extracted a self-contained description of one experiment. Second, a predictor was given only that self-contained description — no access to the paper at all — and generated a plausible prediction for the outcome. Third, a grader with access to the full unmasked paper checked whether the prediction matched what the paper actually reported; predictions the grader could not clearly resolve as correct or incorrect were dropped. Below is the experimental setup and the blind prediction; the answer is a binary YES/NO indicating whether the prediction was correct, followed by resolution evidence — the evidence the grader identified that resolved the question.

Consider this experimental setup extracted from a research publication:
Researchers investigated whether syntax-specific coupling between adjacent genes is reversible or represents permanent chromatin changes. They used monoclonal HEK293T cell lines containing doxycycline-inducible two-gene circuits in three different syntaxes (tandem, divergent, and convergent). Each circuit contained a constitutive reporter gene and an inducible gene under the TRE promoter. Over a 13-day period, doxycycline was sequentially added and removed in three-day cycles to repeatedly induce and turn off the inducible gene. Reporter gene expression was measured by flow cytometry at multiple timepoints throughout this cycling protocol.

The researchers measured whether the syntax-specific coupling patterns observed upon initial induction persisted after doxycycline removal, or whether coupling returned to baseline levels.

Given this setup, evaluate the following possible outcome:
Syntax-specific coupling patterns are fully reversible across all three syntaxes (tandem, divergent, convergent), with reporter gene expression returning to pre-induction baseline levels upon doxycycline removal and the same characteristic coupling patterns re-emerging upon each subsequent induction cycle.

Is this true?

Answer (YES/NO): YES